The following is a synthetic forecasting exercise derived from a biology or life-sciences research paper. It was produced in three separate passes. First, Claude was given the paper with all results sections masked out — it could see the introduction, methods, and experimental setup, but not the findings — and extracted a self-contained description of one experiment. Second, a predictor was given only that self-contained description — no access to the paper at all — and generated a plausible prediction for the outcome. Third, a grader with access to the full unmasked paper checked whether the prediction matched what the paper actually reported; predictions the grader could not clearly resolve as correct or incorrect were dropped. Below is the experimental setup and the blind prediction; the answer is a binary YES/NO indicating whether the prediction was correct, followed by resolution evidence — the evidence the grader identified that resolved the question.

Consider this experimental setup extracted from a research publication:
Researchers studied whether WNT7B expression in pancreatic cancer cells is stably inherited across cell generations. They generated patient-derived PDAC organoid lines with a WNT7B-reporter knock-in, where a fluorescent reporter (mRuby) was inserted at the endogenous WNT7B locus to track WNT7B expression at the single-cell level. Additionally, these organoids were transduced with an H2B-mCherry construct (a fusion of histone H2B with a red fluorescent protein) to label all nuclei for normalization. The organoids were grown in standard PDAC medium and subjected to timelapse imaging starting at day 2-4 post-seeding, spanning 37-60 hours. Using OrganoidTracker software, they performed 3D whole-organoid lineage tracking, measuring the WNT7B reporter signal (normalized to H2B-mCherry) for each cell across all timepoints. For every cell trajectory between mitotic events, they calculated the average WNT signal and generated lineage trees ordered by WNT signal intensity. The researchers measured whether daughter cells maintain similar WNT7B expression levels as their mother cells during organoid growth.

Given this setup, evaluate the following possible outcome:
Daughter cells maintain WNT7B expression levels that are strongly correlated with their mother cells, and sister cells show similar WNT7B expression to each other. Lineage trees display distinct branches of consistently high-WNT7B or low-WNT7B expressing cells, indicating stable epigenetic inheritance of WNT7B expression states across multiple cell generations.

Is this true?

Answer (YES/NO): YES